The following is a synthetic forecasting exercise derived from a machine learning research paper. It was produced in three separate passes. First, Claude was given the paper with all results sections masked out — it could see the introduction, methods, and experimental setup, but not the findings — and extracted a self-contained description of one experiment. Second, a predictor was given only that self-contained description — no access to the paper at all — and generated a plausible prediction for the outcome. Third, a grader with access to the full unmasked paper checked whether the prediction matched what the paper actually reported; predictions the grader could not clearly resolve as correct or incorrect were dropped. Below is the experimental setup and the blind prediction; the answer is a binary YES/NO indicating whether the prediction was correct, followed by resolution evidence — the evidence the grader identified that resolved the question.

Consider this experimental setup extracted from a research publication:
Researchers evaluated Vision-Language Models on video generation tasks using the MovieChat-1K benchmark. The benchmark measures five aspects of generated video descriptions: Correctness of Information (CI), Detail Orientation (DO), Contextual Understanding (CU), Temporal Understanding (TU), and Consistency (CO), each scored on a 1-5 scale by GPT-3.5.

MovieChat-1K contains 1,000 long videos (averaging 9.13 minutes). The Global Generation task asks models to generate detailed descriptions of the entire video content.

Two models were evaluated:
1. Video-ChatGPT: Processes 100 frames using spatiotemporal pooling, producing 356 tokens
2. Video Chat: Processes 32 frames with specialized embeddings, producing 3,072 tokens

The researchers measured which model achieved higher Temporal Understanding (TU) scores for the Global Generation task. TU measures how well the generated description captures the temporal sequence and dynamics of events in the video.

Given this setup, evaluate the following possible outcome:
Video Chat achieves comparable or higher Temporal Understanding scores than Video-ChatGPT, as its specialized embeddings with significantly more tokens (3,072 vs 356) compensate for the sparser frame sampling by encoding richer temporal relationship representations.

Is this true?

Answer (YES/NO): YES